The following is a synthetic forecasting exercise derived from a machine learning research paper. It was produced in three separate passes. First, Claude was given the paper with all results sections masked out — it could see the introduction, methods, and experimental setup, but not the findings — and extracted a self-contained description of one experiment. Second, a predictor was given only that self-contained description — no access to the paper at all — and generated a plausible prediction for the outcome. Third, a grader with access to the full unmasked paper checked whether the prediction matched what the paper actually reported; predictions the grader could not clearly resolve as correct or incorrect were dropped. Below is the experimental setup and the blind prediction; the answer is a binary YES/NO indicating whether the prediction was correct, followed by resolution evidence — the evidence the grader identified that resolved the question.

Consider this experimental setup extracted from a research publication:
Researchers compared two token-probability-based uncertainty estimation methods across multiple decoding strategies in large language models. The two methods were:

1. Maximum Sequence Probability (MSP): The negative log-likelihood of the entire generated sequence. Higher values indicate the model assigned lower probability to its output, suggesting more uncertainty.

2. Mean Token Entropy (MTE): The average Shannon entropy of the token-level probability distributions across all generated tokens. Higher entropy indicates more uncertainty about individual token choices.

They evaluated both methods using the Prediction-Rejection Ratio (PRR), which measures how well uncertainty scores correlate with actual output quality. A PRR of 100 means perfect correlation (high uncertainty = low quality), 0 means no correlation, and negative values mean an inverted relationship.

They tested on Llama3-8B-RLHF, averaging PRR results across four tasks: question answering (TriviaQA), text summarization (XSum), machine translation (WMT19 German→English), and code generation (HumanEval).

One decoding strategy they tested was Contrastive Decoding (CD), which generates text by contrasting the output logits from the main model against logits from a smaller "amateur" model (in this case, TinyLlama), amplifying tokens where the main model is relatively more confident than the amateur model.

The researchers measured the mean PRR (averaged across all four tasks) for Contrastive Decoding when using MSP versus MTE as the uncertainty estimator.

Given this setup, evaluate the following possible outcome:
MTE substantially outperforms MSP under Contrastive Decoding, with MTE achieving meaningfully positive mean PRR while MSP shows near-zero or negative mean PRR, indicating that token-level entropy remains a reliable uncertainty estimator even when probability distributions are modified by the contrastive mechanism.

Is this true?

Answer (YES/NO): YES